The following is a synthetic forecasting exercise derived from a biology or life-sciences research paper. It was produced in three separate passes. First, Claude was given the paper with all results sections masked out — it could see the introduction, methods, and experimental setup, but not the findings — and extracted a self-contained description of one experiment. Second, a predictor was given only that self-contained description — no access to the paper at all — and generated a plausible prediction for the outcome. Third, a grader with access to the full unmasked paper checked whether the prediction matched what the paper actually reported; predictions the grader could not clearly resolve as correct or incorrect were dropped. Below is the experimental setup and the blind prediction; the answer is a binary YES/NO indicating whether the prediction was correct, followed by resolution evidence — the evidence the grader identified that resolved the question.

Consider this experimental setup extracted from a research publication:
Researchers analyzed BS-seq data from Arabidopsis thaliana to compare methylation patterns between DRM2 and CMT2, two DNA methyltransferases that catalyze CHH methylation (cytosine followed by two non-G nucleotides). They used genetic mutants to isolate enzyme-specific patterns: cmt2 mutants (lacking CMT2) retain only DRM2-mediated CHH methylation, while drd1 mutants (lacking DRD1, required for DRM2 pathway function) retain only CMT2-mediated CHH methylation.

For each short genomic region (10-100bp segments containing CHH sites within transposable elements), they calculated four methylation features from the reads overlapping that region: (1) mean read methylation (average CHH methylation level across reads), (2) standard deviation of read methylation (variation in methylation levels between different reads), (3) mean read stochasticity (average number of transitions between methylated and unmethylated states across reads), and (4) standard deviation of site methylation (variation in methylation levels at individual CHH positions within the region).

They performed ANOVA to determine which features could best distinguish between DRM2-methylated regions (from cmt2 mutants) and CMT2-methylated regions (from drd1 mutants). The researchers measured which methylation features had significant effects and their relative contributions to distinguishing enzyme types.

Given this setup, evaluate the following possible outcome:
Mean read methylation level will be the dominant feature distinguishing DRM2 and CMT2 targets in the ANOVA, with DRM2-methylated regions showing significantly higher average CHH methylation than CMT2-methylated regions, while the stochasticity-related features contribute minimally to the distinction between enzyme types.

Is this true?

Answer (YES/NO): NO